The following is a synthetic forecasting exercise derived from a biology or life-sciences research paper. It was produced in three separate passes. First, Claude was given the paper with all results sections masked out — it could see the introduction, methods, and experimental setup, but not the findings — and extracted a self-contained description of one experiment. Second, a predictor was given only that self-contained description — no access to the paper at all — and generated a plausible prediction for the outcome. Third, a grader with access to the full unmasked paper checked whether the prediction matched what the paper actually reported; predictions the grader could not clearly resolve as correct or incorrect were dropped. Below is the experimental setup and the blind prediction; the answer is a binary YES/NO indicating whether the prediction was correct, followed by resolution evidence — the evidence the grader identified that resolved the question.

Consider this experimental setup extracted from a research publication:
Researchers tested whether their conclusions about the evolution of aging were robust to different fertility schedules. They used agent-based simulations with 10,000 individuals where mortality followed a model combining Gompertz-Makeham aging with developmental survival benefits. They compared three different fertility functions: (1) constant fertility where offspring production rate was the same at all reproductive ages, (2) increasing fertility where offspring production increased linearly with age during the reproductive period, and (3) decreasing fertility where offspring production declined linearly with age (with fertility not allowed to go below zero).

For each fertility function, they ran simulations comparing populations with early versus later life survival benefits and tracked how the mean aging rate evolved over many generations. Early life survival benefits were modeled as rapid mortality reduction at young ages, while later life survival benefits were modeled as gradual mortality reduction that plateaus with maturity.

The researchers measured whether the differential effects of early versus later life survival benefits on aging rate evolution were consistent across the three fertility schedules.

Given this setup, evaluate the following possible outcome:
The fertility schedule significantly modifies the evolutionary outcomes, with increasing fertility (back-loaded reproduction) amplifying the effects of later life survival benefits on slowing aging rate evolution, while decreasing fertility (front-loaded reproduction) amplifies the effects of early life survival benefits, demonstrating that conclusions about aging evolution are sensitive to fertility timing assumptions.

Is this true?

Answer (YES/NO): NO